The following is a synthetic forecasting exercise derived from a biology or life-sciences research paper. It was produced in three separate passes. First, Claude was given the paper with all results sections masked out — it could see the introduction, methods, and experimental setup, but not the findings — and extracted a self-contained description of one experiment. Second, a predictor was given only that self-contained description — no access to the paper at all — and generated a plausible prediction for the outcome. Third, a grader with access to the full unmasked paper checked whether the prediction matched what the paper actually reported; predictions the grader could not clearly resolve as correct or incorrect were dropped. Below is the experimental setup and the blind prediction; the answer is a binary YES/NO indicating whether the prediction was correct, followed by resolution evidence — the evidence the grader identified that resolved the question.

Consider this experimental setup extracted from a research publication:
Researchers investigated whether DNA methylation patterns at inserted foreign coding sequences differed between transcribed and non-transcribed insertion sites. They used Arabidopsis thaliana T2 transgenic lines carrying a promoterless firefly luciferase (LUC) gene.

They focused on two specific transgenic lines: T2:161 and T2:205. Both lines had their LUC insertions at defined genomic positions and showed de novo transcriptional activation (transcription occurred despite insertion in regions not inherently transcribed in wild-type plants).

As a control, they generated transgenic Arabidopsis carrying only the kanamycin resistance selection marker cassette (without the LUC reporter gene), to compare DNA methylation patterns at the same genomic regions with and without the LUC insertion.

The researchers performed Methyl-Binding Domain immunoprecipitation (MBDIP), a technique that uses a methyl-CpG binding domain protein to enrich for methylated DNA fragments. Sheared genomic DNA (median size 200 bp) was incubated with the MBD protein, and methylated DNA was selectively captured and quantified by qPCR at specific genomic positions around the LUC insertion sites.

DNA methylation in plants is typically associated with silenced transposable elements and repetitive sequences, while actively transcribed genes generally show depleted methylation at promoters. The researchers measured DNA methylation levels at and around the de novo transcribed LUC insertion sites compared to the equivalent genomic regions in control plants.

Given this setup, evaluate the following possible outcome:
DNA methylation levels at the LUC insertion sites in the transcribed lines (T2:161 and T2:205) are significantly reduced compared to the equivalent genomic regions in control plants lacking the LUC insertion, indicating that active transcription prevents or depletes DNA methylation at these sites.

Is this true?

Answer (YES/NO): NO